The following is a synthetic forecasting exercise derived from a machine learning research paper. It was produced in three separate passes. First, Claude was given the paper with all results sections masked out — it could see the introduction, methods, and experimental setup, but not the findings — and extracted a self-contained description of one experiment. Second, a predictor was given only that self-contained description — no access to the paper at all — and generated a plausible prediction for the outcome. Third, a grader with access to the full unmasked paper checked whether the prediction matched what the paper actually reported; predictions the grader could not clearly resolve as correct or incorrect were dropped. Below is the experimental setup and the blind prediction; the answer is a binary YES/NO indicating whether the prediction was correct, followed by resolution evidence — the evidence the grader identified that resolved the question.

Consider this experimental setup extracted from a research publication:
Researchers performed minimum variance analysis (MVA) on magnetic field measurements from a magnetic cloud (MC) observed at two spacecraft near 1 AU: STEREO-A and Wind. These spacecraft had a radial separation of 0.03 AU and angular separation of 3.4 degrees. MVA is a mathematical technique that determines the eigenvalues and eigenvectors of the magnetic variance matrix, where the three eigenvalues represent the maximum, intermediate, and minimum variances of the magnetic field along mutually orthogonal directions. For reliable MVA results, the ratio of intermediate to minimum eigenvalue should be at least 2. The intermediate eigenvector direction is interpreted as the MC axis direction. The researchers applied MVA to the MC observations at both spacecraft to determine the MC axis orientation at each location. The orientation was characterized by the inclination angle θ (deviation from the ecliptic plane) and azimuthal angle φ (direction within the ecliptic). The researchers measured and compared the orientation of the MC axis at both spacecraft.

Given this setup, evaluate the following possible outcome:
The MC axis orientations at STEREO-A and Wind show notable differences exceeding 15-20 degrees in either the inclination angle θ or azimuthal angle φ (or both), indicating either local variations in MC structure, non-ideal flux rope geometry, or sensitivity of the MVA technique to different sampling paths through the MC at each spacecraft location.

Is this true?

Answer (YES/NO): YES